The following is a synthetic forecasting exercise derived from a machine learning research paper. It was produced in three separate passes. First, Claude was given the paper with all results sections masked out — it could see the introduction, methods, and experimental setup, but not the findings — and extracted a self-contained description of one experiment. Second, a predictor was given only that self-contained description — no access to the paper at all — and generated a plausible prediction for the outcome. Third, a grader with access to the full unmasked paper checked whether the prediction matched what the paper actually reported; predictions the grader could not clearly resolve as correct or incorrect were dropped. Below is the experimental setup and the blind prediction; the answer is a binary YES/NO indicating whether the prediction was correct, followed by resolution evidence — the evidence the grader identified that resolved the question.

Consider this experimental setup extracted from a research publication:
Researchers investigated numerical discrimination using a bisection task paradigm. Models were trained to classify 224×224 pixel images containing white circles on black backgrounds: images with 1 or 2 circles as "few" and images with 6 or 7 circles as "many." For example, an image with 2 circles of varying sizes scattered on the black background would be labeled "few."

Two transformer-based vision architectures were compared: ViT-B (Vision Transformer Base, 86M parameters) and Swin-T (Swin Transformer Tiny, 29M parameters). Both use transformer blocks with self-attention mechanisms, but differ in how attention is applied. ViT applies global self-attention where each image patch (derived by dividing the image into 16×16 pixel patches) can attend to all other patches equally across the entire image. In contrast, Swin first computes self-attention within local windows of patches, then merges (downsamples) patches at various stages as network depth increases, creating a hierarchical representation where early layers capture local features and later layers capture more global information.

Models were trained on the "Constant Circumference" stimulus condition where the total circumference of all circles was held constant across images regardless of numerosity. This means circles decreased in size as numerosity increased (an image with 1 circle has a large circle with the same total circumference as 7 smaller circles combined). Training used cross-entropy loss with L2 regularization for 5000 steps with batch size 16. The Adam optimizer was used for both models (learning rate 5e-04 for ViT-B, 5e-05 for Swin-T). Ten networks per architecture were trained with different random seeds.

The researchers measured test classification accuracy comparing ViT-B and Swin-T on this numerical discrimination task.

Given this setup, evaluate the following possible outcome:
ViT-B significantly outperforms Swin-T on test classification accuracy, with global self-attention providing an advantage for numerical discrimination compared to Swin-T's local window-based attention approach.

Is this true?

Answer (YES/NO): NO